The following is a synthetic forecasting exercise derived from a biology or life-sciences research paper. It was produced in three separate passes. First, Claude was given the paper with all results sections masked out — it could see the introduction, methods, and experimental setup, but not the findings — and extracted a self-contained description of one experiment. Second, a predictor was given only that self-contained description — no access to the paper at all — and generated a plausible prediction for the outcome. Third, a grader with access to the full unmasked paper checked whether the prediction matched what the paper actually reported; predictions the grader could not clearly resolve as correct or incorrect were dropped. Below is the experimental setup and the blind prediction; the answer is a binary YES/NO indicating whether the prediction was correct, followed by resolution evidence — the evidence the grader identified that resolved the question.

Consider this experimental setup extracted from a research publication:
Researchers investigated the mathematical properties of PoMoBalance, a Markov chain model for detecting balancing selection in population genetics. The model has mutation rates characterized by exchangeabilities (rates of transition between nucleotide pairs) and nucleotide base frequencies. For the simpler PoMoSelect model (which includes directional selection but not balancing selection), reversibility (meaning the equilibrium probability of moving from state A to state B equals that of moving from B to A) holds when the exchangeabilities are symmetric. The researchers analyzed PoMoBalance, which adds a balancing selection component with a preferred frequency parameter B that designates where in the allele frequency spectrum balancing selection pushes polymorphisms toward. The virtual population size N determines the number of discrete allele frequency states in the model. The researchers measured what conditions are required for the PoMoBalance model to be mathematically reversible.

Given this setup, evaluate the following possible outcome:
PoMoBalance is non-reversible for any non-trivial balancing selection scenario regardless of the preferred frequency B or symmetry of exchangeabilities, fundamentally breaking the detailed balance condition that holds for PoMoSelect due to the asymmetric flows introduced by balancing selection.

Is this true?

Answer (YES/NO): NO